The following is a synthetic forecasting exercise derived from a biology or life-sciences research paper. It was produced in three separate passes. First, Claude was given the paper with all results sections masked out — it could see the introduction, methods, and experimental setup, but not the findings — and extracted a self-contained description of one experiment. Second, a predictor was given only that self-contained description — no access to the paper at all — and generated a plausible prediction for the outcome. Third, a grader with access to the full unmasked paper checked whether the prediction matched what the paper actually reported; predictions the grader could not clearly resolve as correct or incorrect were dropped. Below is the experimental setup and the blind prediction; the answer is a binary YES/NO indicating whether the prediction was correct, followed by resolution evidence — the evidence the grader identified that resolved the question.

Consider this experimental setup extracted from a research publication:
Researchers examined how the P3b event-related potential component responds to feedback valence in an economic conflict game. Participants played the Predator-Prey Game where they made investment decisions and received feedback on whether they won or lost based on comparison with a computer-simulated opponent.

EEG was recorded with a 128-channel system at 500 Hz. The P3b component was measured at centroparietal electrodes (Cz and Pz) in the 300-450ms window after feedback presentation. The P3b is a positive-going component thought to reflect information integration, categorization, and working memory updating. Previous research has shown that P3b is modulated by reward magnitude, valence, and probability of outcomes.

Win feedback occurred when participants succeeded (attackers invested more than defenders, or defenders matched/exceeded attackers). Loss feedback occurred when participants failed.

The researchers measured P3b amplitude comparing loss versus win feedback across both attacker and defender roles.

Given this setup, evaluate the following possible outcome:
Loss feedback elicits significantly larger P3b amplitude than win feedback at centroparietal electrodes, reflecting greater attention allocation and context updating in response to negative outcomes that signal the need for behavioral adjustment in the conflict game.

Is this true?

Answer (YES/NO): NO